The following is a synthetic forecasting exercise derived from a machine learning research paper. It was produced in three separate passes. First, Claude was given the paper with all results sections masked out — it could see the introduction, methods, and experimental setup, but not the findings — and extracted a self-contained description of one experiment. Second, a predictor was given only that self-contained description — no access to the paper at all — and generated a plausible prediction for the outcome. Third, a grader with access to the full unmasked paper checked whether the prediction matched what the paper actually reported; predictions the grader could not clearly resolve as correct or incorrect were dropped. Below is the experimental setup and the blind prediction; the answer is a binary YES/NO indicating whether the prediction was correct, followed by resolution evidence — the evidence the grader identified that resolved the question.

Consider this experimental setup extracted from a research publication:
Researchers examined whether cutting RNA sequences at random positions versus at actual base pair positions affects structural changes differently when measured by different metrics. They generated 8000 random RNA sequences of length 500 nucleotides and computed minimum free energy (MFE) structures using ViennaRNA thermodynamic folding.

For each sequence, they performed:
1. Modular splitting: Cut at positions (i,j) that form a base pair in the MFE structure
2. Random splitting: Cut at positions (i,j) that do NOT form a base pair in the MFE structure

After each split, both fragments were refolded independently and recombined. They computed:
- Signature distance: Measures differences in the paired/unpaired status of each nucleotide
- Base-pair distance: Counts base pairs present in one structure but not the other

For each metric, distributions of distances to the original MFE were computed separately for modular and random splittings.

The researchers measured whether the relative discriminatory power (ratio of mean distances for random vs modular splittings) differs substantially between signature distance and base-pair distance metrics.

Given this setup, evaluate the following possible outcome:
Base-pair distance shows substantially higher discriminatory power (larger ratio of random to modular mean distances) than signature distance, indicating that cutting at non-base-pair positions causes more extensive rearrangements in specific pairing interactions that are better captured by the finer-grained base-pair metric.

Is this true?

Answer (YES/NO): NO